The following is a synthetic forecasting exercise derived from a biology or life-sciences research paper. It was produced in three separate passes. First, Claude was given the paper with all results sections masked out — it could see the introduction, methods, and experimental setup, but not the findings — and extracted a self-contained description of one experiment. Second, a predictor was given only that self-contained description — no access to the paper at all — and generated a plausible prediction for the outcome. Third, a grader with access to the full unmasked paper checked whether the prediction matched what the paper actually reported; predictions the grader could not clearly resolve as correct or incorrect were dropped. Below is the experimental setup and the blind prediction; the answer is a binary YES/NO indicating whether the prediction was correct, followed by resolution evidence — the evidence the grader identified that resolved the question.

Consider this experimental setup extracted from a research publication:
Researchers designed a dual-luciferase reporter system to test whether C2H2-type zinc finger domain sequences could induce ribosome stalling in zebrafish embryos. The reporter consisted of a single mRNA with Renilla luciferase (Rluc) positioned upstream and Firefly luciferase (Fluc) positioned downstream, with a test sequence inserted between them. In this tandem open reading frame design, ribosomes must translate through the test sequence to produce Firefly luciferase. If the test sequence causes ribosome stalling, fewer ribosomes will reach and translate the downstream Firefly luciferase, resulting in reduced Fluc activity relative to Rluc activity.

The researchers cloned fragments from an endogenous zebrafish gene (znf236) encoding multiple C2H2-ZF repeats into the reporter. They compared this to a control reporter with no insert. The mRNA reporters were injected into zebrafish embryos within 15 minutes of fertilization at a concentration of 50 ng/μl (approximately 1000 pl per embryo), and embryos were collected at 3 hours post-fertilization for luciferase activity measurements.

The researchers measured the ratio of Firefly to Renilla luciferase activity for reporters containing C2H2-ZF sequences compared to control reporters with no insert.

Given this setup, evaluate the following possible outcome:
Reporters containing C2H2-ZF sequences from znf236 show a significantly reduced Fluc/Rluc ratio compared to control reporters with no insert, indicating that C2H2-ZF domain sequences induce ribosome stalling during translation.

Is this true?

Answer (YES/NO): YES